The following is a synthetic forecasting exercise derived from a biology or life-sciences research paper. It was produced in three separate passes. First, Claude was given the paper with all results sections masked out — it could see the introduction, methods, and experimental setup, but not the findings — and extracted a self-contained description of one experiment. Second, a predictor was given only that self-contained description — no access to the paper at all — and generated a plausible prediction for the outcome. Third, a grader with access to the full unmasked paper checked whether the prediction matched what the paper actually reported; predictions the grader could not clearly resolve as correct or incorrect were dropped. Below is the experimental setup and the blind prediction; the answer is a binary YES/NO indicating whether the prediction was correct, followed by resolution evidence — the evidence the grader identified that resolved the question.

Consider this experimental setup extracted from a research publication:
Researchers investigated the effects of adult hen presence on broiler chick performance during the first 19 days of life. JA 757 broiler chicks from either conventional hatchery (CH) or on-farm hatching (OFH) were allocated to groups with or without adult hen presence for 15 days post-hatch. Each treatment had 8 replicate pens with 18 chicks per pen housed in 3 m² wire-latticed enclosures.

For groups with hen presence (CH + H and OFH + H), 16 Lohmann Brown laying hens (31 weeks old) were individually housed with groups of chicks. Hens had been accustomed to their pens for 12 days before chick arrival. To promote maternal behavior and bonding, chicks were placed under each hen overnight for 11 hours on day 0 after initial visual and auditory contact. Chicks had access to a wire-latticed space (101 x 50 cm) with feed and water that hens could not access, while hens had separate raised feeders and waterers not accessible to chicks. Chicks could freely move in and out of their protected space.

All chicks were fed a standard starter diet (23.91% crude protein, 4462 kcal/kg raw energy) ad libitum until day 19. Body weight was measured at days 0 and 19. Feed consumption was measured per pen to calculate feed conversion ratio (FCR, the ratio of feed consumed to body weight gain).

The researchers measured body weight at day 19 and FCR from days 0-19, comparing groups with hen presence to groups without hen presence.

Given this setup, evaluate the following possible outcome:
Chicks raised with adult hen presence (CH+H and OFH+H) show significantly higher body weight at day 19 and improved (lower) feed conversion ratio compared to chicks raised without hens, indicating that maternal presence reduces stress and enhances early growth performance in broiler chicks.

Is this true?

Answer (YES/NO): NO